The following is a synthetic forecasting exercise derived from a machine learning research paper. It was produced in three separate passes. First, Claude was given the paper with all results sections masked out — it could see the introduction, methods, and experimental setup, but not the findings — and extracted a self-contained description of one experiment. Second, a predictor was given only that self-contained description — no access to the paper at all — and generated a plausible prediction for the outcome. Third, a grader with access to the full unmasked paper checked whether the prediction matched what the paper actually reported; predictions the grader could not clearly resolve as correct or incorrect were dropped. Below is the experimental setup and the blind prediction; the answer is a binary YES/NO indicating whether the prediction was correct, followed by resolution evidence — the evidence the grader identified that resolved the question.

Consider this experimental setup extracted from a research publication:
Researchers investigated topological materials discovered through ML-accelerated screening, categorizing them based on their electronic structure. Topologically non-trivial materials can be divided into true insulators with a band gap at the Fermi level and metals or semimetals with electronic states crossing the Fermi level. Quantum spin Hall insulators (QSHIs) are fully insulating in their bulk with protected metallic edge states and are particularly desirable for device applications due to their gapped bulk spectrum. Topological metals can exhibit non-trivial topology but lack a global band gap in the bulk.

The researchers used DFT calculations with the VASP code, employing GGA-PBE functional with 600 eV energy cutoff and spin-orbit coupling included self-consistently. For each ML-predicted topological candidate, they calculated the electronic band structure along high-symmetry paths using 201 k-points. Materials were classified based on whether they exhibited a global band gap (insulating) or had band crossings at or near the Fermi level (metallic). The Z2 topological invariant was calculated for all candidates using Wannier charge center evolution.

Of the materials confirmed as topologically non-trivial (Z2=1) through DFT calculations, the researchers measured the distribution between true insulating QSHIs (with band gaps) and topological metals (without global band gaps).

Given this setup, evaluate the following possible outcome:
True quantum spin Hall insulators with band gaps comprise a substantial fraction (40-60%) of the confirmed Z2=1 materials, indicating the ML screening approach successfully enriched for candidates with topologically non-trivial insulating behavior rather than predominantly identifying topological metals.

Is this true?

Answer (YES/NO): NO